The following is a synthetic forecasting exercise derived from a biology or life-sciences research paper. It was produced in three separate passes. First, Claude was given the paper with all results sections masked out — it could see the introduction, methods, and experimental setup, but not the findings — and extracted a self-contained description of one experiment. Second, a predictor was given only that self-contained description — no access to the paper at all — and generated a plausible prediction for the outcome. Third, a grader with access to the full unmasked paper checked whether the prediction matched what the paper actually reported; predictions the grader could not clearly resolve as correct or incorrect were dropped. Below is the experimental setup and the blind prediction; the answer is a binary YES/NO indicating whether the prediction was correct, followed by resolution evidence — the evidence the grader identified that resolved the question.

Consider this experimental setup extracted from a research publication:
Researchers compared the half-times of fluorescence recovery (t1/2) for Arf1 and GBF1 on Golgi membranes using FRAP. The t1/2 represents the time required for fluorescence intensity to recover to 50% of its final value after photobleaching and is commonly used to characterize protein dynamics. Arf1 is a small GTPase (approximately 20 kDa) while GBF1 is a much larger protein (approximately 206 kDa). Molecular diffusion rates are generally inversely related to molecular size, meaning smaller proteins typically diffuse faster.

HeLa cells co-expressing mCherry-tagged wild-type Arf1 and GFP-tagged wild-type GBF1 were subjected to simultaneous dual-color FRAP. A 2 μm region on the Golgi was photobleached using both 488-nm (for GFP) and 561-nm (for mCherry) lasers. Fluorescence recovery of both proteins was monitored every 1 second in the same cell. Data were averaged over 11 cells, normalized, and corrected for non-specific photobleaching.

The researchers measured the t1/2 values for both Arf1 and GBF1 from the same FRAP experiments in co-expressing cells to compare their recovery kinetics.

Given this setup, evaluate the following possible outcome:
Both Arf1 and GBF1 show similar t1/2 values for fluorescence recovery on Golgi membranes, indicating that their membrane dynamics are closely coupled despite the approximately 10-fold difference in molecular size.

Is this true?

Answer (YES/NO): NO